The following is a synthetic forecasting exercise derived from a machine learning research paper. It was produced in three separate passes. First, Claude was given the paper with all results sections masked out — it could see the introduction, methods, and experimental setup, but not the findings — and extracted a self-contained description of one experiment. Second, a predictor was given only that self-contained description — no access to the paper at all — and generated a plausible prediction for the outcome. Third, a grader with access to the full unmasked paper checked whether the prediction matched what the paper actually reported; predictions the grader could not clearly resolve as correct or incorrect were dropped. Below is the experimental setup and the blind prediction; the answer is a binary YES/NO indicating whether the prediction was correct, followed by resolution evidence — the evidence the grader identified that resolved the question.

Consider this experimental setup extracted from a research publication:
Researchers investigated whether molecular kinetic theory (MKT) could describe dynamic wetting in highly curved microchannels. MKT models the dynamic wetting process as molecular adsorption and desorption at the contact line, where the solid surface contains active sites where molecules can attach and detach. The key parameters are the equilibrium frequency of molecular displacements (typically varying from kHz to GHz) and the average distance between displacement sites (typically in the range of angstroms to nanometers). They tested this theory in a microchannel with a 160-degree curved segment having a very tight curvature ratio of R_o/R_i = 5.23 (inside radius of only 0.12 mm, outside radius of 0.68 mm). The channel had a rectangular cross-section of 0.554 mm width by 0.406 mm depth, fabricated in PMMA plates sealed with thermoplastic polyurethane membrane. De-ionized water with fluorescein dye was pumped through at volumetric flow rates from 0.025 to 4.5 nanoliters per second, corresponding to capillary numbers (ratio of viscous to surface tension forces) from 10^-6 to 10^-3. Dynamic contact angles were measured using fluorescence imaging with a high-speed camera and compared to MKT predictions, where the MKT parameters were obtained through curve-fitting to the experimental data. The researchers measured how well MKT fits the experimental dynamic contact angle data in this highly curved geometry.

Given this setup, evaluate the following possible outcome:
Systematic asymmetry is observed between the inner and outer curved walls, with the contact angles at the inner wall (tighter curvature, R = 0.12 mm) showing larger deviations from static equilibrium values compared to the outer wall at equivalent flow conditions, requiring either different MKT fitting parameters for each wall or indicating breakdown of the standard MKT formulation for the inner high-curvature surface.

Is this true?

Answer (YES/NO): YES